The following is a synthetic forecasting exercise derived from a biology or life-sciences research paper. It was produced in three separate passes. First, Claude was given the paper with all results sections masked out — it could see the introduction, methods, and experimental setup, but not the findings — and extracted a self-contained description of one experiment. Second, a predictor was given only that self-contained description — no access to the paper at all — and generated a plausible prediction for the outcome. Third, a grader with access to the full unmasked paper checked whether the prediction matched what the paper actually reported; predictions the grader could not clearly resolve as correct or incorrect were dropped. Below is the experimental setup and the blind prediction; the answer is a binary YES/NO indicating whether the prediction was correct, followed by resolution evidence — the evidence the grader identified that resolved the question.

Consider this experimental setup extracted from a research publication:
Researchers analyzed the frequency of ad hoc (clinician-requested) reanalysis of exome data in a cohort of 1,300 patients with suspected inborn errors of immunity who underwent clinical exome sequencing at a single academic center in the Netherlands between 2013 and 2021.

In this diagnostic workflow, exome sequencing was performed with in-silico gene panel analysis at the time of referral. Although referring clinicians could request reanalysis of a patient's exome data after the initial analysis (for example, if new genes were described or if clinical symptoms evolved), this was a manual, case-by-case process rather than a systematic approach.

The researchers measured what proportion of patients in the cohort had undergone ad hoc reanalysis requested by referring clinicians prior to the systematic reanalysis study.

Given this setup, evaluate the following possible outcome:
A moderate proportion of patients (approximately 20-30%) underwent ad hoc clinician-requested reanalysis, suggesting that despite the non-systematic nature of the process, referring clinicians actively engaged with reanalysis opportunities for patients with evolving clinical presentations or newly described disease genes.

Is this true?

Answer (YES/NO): NO